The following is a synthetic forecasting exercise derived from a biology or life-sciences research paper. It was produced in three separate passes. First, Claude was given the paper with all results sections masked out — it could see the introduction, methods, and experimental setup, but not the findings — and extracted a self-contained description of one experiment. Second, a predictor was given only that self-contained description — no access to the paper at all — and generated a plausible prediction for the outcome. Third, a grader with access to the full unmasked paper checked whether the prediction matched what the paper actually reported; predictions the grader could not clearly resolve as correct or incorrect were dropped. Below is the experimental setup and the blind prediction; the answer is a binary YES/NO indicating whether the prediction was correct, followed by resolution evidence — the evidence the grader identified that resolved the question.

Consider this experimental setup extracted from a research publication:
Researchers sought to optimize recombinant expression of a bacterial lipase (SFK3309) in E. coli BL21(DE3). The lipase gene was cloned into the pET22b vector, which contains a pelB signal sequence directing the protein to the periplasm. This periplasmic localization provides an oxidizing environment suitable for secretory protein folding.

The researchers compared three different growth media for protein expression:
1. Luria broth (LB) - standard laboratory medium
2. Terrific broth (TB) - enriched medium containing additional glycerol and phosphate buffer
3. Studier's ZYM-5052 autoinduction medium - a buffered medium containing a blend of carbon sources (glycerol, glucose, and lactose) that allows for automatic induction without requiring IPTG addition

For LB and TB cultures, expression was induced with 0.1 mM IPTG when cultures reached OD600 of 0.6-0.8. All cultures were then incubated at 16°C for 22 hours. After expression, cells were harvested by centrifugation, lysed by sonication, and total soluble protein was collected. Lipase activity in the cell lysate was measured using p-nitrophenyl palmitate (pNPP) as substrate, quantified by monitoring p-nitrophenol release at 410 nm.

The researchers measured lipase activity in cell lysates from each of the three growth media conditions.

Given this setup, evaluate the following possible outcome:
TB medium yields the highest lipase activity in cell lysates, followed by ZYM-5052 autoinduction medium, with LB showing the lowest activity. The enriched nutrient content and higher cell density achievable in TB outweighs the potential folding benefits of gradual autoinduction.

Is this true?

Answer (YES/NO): NO